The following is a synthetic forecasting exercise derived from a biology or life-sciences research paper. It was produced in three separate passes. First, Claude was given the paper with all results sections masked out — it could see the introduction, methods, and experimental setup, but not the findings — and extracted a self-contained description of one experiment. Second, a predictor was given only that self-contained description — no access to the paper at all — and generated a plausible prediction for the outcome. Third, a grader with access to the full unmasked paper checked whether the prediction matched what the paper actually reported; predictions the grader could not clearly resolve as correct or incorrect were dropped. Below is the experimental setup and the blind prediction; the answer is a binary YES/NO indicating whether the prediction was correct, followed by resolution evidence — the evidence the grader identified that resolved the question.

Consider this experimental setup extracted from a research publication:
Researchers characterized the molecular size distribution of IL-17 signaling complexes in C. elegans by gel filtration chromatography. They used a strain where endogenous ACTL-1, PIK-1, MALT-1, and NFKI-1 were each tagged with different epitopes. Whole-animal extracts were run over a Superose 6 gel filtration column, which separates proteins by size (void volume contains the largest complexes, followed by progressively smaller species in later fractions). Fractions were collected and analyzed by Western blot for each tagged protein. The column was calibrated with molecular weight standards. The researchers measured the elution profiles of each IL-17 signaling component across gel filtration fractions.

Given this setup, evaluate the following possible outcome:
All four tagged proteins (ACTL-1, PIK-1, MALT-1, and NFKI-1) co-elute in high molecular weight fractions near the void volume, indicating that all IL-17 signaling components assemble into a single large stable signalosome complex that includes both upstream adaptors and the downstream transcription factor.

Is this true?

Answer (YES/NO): NO